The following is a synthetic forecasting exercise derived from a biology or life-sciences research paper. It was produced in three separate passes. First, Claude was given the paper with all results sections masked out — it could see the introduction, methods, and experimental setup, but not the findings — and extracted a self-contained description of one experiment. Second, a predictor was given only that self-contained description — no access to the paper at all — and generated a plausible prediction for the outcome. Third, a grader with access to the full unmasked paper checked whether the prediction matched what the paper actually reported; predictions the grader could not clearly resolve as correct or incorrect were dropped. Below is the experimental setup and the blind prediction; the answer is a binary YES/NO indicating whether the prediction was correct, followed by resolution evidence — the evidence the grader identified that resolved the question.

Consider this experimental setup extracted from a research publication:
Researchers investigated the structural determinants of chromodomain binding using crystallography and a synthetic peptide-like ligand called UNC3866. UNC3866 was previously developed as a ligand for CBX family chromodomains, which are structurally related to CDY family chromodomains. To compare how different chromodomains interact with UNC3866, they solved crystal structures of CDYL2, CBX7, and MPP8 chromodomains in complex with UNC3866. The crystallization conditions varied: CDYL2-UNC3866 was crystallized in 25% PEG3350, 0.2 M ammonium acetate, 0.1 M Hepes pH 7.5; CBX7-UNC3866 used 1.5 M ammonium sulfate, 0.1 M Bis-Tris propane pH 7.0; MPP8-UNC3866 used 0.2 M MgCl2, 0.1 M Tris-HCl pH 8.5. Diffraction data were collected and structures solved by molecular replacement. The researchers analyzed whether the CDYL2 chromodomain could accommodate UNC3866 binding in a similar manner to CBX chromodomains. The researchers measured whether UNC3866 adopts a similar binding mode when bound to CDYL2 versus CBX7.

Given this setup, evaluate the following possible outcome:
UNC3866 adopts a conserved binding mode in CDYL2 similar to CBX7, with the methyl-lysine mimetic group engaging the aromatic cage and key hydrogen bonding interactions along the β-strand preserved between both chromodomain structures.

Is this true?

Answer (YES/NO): YES